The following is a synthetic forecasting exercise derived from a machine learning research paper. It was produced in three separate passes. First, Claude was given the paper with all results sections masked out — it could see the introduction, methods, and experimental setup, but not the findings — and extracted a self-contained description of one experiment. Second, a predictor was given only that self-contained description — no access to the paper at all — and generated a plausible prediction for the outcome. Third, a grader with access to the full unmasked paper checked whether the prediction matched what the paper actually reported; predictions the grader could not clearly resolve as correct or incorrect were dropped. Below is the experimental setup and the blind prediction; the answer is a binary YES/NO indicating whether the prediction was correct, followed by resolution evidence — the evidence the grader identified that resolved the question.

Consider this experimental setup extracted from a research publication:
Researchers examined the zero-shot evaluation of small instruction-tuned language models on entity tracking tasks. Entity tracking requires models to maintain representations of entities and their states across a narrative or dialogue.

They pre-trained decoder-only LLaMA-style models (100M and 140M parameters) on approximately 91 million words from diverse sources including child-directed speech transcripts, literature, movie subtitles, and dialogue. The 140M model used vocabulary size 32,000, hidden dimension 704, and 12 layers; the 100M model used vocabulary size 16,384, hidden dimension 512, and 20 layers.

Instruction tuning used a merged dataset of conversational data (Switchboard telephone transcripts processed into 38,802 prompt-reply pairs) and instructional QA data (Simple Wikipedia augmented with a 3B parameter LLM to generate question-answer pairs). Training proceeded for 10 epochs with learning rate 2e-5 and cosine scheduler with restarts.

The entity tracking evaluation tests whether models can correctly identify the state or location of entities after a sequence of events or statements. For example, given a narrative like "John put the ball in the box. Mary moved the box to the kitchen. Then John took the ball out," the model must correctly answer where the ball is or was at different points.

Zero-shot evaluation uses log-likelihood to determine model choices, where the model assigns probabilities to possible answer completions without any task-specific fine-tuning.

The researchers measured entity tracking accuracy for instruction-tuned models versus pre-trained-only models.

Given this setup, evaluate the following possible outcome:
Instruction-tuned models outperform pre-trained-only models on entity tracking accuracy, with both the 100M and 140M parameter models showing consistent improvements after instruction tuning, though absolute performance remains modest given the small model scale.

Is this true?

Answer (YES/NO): NO